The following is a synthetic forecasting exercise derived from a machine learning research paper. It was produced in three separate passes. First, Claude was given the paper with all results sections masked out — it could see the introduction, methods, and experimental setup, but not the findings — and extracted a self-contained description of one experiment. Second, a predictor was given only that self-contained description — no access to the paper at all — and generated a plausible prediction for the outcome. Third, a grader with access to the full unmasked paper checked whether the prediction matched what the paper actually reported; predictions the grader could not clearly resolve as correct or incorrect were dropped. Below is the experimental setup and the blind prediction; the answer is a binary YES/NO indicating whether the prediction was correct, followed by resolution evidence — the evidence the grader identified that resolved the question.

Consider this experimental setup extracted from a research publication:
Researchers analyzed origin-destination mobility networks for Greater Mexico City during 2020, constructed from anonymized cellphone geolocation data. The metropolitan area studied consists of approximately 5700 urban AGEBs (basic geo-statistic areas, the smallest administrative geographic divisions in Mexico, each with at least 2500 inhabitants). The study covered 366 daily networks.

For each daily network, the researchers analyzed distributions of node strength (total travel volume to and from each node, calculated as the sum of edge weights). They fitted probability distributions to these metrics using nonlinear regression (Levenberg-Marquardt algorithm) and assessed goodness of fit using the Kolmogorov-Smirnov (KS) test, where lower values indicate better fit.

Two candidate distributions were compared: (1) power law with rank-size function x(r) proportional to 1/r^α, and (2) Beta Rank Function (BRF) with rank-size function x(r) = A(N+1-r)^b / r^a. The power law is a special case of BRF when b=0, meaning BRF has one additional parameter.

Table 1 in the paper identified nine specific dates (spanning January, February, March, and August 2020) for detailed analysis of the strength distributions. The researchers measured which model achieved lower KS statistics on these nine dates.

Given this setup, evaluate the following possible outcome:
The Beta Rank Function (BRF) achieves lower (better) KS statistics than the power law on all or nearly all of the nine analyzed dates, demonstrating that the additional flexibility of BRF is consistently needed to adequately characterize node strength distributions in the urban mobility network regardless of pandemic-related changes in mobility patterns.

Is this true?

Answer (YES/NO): NO